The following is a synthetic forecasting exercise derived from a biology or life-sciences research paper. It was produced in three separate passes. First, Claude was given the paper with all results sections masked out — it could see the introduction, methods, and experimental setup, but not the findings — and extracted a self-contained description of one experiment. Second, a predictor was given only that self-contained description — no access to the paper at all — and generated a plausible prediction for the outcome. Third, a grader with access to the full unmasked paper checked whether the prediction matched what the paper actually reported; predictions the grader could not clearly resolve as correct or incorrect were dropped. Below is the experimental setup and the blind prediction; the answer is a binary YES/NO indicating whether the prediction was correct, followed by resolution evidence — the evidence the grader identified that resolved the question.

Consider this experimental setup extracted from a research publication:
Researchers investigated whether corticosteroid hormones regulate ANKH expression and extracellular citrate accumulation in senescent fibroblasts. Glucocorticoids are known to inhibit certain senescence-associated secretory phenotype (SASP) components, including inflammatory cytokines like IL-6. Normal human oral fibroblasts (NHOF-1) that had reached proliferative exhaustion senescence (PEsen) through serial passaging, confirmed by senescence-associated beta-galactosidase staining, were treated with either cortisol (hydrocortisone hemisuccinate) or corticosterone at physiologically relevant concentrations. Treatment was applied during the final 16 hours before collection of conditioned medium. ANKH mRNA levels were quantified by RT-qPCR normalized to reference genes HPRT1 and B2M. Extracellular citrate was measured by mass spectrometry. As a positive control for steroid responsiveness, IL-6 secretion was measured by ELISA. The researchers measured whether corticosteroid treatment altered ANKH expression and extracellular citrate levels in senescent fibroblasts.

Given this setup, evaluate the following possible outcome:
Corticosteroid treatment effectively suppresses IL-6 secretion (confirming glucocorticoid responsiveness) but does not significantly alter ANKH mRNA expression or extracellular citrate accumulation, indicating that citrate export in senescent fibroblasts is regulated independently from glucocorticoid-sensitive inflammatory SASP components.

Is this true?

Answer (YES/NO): YES